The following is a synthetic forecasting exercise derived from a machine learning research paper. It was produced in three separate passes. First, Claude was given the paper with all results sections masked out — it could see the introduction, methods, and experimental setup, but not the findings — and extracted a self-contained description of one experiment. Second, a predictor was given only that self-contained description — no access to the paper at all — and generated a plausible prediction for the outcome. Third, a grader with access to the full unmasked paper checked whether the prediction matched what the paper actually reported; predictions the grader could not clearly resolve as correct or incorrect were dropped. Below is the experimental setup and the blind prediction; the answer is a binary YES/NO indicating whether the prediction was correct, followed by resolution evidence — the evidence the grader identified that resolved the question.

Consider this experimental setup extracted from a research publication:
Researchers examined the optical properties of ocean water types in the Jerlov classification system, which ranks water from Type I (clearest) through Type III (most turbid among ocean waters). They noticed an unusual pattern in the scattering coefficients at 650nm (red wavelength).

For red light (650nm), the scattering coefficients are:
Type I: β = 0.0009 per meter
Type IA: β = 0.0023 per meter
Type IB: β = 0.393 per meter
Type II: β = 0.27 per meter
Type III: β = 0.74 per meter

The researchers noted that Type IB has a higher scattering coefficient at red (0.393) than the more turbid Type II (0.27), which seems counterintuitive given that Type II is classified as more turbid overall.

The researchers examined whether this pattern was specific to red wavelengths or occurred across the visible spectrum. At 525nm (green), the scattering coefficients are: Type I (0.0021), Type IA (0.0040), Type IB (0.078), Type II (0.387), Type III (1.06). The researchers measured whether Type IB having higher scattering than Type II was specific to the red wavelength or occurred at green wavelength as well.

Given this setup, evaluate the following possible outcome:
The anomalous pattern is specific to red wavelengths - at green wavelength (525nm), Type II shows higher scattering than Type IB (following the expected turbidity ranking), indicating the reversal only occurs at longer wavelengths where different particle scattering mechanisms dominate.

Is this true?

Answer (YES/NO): YES